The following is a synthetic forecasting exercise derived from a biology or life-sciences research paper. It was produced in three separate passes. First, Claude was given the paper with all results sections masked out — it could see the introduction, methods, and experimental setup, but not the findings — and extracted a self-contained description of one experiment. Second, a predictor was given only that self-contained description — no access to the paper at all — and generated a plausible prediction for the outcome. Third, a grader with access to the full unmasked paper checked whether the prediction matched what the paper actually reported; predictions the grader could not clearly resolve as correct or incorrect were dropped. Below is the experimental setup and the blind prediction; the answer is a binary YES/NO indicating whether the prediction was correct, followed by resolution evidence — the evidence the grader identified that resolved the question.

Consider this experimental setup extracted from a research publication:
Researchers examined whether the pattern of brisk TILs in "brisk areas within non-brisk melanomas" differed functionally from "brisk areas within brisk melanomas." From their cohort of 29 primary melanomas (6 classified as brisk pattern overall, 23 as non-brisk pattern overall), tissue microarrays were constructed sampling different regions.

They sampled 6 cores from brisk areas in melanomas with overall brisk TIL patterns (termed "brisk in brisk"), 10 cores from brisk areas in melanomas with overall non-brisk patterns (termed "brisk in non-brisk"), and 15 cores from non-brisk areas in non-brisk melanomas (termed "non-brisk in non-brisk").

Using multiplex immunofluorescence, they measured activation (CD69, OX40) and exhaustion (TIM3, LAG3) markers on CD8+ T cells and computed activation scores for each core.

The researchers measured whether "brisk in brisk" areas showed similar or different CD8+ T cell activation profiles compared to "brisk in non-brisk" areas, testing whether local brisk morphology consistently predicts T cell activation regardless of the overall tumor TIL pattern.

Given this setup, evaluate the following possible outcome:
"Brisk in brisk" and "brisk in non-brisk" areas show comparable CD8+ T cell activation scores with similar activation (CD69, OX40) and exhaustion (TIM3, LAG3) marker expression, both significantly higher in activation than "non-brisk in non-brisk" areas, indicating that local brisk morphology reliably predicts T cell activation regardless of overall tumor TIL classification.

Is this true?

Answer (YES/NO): NO